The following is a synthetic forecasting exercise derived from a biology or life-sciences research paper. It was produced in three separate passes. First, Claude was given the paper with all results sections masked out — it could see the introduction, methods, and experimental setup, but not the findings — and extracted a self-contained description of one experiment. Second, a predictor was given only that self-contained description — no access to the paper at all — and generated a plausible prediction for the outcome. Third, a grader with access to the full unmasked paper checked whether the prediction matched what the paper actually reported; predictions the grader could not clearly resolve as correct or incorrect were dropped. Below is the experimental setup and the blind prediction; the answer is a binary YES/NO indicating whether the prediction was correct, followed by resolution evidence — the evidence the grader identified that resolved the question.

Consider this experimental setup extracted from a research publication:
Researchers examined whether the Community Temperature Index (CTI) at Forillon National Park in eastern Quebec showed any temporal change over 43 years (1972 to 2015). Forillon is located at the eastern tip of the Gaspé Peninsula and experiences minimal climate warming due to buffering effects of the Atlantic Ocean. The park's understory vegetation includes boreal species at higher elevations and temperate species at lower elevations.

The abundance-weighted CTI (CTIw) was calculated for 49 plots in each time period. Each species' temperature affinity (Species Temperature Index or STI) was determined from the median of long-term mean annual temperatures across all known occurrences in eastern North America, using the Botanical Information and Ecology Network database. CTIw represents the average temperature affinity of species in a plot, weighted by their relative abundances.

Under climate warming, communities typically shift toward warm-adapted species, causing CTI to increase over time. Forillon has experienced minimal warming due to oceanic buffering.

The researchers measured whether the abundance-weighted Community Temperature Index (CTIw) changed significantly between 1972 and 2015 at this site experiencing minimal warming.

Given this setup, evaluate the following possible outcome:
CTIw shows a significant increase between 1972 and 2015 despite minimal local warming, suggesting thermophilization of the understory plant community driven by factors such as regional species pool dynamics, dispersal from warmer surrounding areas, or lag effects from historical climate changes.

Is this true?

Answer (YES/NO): NO